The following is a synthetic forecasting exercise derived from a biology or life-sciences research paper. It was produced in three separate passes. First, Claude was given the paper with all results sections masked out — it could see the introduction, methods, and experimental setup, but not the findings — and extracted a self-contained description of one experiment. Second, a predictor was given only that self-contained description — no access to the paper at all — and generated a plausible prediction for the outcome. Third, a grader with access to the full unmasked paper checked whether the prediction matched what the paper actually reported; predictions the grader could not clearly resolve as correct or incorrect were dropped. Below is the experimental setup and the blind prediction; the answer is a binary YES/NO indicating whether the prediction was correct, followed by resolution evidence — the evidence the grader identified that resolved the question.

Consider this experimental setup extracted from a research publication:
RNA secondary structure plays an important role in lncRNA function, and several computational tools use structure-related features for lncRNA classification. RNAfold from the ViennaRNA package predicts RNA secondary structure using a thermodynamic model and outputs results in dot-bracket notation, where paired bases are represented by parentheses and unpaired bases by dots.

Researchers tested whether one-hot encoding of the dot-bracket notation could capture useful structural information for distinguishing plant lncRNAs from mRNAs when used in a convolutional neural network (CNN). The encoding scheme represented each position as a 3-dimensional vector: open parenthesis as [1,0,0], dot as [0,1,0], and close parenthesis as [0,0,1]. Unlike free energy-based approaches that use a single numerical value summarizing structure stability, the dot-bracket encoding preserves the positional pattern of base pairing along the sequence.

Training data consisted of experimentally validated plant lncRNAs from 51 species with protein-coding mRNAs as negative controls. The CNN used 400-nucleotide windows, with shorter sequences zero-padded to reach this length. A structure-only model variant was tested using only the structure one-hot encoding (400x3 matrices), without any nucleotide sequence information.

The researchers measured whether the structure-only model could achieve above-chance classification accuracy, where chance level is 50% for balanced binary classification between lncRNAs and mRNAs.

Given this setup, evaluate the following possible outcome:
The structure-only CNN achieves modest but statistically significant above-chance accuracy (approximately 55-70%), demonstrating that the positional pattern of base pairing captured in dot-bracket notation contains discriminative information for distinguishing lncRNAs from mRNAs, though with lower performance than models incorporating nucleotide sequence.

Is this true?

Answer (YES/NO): NO